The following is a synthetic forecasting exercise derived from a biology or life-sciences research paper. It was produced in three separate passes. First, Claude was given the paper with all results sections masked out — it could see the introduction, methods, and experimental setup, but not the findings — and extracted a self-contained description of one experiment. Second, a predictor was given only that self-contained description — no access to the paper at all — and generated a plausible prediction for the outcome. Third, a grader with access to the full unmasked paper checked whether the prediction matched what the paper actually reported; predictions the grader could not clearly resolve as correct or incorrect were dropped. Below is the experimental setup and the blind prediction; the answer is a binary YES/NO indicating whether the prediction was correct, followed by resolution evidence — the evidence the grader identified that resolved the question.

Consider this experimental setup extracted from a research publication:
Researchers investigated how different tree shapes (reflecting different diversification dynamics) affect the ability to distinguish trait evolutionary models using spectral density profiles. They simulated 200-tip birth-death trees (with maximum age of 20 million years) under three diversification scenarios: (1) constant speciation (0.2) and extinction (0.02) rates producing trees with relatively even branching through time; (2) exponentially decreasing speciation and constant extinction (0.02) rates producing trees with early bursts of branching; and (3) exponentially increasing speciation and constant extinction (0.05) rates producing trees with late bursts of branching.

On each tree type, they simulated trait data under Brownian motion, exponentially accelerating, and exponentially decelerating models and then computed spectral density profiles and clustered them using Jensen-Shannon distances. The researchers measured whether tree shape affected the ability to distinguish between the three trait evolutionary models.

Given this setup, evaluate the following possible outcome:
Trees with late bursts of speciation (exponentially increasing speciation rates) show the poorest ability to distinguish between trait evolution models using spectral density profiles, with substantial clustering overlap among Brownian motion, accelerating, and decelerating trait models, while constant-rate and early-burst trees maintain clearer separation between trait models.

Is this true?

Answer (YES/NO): NO